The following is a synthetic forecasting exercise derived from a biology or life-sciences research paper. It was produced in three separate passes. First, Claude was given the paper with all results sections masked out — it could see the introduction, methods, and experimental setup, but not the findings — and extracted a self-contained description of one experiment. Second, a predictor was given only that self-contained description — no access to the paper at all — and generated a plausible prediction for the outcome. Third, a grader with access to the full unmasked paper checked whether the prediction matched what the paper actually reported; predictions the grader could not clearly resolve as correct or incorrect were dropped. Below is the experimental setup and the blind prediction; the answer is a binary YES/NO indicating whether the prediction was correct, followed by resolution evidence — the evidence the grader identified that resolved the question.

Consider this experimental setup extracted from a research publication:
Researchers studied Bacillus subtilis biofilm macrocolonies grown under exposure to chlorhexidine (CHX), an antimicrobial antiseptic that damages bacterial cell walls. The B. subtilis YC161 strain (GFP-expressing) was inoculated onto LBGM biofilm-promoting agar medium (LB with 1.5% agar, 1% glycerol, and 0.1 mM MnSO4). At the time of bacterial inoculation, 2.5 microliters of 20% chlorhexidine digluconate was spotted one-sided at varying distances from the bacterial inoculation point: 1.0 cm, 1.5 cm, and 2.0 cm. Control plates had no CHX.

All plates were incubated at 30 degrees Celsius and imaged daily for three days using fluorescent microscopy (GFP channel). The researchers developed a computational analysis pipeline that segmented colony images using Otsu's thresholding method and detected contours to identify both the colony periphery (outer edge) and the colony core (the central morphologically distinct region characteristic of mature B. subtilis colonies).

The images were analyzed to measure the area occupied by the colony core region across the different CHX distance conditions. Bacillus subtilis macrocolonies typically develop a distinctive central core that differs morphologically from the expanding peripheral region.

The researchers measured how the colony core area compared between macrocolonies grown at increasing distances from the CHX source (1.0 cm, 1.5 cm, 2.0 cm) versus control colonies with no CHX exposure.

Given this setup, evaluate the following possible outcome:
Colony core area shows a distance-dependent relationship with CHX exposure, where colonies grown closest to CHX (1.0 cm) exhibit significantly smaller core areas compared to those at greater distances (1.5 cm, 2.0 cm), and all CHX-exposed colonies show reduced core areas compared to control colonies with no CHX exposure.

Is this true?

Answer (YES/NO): NO